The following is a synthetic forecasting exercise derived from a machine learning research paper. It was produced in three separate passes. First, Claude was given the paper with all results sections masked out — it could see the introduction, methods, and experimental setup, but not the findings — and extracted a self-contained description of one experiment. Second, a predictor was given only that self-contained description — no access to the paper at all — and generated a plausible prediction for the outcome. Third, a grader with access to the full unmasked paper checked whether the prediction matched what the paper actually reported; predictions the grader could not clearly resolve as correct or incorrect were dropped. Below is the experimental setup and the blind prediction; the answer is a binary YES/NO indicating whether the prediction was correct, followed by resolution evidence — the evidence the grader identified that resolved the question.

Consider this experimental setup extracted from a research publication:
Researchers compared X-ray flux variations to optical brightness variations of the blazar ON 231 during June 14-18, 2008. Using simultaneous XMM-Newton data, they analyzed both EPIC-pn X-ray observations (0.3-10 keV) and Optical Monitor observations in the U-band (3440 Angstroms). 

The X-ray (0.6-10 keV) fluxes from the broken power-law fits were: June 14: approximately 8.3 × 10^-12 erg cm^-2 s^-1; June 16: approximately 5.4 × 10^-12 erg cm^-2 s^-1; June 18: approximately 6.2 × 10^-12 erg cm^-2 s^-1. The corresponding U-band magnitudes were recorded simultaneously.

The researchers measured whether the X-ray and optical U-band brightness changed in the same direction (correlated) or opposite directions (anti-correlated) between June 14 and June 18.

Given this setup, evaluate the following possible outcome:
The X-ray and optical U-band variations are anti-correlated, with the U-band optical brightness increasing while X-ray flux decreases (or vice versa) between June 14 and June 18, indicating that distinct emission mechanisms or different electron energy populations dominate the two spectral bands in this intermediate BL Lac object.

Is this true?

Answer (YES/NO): NO